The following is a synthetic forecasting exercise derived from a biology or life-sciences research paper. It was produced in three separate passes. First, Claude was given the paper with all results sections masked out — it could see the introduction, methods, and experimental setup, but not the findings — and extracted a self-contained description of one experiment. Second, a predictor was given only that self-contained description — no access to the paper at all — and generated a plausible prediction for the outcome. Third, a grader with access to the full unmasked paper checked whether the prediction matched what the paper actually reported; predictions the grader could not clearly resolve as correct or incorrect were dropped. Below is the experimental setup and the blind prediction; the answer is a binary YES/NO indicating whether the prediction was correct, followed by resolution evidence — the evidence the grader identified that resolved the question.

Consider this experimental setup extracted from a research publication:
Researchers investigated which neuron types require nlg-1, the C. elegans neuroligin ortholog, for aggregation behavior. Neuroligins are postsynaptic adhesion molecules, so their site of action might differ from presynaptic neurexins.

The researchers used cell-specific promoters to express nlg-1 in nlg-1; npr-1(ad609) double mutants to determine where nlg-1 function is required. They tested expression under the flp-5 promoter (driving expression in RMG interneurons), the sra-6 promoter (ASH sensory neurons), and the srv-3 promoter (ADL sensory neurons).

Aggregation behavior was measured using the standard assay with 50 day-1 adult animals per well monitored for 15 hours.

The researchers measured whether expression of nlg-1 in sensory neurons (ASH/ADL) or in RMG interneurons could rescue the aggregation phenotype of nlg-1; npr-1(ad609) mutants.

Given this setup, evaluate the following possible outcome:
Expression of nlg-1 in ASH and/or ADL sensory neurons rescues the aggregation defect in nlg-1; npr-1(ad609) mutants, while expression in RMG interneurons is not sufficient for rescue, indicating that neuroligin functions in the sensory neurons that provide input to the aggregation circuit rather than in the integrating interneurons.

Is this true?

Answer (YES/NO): NO